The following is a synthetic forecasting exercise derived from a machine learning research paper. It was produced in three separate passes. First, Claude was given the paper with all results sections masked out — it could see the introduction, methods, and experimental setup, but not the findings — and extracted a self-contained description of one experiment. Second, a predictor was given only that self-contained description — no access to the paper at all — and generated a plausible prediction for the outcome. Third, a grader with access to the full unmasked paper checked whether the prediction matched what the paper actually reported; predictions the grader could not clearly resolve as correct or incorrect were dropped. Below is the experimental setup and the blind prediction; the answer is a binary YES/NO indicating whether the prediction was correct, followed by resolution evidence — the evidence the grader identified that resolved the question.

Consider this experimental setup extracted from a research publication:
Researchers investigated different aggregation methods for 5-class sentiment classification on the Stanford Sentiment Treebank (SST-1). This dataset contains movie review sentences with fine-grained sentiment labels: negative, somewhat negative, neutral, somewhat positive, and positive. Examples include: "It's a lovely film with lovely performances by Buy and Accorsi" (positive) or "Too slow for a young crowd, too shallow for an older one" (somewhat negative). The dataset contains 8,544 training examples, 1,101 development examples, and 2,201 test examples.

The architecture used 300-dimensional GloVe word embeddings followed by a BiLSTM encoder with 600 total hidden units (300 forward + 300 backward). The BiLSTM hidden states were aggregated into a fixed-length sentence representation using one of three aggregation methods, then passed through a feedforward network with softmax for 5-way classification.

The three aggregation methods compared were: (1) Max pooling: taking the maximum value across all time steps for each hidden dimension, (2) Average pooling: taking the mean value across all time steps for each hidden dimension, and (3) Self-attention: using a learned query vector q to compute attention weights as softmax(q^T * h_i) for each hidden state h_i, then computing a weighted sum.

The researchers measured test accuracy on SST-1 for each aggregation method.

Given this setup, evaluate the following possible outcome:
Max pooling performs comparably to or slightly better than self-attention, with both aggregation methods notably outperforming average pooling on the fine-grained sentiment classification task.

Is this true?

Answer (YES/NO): NO